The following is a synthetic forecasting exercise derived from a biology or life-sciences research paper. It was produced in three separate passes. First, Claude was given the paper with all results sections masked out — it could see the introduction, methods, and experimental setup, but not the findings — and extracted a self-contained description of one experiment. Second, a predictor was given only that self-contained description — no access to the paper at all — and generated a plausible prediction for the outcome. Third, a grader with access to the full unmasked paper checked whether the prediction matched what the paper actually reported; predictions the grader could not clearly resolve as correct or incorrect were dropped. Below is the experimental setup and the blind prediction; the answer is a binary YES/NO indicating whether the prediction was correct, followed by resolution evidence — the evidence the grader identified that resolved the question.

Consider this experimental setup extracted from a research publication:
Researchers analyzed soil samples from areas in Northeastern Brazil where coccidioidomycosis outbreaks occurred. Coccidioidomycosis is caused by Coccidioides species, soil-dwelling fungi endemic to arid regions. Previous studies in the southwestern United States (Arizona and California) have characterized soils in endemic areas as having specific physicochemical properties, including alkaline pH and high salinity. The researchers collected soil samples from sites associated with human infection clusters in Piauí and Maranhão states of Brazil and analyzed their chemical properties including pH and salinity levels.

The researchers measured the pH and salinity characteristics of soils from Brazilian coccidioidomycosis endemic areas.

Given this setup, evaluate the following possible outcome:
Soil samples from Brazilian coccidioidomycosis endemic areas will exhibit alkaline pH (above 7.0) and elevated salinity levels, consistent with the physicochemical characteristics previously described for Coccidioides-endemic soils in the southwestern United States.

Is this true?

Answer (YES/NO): NO